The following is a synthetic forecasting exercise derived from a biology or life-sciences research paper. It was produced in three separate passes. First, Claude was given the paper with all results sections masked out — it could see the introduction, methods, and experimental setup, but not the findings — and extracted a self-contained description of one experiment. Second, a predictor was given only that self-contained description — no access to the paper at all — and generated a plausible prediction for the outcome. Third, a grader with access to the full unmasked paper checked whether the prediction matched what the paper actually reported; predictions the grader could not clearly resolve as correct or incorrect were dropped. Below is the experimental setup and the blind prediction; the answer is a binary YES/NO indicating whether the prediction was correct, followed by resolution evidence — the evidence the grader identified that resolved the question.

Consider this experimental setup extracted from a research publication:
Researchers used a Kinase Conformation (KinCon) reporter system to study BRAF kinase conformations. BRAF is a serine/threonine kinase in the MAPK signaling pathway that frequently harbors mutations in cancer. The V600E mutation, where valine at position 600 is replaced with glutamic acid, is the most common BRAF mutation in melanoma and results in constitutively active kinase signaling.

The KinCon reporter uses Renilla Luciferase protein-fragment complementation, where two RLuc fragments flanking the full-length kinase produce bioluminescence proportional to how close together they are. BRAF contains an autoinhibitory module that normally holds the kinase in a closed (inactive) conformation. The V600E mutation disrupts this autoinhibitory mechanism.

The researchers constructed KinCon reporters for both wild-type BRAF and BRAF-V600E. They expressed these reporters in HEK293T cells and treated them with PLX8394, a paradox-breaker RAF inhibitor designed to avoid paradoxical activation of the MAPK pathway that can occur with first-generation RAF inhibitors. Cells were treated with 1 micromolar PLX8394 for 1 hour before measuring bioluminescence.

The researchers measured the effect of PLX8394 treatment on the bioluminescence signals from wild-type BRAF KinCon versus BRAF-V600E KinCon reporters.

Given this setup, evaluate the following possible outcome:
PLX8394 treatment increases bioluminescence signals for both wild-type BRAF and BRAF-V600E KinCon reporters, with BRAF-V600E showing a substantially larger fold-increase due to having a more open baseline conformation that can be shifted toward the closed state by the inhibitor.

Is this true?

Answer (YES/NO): NO